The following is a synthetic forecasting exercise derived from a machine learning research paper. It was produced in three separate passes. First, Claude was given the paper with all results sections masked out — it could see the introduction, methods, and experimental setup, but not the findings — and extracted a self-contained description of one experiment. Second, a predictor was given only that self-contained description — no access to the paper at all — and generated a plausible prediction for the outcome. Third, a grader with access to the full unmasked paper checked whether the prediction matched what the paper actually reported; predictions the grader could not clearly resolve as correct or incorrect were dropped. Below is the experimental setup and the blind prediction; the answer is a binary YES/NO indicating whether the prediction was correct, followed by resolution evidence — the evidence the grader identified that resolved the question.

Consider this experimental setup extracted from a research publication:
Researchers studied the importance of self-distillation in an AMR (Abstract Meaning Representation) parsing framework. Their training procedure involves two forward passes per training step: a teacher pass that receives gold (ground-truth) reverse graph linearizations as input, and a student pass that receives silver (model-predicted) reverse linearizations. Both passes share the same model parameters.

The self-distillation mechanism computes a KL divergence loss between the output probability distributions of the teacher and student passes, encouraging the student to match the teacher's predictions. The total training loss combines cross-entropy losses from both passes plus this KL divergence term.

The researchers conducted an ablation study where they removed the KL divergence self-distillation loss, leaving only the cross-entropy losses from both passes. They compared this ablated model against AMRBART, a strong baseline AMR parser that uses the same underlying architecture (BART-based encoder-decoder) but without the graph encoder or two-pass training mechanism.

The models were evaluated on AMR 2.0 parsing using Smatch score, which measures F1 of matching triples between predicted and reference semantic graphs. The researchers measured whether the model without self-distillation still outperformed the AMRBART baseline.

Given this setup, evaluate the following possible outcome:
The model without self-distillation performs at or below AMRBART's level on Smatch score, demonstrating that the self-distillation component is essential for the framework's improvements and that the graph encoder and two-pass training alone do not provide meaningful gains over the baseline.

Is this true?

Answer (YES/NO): NO